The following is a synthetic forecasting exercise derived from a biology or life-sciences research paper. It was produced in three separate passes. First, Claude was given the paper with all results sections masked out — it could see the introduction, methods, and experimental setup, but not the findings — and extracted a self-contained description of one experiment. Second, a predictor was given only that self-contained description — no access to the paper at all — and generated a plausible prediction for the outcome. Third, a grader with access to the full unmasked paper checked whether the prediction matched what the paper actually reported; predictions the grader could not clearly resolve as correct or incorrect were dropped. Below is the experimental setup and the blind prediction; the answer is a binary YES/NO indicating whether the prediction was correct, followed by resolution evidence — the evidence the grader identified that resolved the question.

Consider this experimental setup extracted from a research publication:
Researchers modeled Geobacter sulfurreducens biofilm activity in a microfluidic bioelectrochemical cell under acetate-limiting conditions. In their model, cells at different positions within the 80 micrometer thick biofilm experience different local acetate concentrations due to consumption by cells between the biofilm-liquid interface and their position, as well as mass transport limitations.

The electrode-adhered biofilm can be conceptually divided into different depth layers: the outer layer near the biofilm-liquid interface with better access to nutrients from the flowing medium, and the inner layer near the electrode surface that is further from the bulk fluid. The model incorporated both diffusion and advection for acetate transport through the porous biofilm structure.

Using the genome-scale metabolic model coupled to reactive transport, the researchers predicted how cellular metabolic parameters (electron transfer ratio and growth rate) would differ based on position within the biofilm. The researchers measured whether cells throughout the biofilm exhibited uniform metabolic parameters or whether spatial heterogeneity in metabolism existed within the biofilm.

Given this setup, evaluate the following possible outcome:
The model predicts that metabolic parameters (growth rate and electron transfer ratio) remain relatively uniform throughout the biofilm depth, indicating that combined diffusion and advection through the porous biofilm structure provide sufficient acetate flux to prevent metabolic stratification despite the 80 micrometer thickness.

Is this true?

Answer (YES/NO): NO